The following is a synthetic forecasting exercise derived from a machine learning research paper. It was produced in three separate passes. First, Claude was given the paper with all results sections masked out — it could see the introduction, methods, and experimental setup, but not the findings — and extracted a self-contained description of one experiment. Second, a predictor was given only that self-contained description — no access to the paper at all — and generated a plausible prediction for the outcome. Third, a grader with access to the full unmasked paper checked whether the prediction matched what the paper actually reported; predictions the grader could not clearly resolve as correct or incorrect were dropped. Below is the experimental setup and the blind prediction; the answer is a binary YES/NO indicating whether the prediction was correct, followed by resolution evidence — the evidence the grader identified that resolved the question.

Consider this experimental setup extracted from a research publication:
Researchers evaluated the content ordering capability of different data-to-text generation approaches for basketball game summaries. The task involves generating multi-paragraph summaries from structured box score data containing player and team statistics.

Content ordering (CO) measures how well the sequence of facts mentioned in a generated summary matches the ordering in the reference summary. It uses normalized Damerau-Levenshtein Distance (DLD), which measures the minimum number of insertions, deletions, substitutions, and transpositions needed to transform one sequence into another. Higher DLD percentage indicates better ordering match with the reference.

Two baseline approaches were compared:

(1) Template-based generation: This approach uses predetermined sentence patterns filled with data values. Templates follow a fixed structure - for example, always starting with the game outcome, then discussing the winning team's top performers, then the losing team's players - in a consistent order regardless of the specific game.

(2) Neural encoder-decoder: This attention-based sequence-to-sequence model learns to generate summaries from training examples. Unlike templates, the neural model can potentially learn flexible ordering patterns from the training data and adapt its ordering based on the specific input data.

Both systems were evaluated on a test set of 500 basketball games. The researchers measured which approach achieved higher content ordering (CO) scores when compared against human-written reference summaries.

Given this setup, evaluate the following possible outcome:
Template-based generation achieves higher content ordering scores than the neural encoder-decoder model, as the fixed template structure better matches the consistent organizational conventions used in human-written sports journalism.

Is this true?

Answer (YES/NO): YES